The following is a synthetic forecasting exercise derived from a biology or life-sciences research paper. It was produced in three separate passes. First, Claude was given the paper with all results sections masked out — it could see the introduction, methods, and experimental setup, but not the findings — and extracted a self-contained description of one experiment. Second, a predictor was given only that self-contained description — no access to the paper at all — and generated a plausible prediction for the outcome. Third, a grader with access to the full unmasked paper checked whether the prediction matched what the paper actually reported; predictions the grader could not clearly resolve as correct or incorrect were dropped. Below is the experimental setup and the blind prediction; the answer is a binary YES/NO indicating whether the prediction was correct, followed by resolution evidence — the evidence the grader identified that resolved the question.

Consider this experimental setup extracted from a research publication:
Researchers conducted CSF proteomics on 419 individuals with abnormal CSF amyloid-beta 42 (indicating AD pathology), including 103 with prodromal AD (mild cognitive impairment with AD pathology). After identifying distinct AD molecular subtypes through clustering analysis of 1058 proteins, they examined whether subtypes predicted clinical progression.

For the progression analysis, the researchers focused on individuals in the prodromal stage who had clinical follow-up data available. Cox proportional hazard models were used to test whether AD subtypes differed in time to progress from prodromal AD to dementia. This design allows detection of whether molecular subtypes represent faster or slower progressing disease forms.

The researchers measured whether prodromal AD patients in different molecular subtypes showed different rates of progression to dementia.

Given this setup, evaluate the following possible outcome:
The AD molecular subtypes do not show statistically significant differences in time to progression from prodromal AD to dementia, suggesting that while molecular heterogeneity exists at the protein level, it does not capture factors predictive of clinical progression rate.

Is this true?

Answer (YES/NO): YES